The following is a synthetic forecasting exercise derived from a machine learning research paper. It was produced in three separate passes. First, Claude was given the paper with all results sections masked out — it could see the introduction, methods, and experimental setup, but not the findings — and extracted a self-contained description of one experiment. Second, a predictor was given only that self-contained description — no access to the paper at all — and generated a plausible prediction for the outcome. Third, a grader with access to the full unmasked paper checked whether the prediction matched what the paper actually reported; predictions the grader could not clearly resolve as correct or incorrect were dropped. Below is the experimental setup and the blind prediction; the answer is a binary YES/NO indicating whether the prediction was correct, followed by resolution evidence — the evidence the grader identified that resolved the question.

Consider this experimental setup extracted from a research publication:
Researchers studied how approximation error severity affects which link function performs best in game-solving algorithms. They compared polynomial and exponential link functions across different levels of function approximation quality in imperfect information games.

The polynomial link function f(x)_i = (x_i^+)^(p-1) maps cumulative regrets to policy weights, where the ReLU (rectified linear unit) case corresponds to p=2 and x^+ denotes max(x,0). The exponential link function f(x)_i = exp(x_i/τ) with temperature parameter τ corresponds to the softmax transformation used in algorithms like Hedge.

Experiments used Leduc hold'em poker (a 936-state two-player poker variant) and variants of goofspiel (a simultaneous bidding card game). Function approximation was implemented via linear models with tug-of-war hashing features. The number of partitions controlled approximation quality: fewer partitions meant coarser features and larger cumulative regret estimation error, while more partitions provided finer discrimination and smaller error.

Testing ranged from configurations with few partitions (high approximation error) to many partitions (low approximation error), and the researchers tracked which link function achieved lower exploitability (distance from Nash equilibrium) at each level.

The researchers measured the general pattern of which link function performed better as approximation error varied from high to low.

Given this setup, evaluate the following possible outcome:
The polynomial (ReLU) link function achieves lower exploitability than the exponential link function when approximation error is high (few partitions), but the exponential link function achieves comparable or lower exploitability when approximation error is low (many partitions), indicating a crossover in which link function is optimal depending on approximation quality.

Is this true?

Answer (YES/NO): NO